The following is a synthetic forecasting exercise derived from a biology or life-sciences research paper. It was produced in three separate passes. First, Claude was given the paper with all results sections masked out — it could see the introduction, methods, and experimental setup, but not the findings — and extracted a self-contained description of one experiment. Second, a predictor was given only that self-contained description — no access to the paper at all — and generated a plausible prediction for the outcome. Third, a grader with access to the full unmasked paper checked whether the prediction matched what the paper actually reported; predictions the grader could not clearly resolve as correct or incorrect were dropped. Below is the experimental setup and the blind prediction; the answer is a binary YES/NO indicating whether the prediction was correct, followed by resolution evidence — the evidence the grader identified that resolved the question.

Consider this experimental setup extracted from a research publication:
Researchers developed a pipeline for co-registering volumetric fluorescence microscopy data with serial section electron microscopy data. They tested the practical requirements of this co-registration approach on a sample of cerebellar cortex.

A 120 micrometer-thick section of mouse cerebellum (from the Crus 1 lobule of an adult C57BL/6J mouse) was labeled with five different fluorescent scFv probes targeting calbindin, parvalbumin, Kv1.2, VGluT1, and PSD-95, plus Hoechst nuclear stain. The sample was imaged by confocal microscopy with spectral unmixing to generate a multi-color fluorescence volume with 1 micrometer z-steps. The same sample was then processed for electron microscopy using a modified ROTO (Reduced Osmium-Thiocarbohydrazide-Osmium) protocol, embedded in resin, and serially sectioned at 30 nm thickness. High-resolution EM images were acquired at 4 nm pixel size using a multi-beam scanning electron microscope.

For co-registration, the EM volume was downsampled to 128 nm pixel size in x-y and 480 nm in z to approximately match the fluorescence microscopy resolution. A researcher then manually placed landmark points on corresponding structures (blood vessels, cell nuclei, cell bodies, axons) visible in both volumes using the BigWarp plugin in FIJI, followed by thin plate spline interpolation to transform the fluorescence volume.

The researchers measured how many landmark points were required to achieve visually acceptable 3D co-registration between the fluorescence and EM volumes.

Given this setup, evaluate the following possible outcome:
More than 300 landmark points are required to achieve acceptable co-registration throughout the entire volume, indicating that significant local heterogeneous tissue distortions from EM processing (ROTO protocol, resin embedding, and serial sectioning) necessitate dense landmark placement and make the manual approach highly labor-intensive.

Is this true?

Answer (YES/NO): NO